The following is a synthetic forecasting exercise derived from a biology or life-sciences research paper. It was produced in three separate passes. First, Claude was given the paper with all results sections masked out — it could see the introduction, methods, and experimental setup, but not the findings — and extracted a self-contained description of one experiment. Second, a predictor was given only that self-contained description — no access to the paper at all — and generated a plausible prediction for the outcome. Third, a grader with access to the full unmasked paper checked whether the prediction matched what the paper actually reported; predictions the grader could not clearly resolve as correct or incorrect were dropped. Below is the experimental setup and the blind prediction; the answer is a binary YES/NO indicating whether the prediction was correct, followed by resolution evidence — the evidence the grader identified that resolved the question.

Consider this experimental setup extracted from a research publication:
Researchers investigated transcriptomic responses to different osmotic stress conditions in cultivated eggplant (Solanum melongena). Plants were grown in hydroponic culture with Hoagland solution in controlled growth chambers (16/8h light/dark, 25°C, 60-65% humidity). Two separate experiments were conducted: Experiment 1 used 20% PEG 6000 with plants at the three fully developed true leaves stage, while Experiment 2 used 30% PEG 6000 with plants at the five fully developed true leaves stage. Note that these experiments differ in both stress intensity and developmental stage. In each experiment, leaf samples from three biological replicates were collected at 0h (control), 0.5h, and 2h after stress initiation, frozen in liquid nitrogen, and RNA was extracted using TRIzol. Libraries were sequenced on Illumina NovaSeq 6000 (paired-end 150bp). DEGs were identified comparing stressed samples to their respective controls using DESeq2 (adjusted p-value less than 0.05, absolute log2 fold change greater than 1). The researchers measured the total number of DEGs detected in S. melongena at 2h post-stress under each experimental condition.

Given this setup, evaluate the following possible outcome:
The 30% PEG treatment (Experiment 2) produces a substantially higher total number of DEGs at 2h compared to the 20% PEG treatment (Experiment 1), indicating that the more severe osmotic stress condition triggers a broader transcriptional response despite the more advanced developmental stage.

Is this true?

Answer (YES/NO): YES